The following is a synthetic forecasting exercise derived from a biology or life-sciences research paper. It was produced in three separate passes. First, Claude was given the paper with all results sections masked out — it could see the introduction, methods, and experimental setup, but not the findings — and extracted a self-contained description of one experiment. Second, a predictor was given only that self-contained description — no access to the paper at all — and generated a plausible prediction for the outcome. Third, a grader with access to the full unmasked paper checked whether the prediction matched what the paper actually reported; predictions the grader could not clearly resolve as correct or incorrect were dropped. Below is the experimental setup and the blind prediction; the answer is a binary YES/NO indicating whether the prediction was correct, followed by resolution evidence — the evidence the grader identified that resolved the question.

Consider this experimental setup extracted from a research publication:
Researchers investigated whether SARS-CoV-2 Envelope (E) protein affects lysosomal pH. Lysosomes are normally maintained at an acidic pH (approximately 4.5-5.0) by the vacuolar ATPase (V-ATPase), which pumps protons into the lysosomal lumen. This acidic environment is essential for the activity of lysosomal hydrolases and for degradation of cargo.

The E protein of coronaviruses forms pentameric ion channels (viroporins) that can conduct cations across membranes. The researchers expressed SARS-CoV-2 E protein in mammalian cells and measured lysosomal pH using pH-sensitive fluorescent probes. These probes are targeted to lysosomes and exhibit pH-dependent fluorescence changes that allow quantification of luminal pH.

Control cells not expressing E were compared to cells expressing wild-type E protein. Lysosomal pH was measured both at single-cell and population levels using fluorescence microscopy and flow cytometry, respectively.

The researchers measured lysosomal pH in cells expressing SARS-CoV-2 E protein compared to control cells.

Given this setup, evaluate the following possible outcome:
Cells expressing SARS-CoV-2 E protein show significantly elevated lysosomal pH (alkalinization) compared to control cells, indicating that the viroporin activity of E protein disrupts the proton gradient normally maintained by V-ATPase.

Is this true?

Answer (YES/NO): YES